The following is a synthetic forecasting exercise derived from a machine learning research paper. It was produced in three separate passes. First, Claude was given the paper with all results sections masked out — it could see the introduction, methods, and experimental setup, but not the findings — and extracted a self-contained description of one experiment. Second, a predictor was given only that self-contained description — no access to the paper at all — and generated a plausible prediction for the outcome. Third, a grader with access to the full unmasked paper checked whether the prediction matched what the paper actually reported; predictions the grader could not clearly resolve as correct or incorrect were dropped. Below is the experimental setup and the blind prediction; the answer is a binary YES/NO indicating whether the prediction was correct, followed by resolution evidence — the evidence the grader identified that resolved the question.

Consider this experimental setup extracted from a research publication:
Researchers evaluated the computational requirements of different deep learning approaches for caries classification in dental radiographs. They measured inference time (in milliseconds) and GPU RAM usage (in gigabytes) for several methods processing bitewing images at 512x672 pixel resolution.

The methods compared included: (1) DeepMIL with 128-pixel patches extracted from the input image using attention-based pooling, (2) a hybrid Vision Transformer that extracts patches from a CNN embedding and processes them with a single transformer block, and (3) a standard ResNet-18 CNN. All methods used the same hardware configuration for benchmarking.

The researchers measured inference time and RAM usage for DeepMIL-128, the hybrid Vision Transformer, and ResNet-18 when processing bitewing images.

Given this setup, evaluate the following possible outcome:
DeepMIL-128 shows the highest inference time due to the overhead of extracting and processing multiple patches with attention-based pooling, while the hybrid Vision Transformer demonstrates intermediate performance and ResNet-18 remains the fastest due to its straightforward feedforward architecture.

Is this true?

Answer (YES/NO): YES